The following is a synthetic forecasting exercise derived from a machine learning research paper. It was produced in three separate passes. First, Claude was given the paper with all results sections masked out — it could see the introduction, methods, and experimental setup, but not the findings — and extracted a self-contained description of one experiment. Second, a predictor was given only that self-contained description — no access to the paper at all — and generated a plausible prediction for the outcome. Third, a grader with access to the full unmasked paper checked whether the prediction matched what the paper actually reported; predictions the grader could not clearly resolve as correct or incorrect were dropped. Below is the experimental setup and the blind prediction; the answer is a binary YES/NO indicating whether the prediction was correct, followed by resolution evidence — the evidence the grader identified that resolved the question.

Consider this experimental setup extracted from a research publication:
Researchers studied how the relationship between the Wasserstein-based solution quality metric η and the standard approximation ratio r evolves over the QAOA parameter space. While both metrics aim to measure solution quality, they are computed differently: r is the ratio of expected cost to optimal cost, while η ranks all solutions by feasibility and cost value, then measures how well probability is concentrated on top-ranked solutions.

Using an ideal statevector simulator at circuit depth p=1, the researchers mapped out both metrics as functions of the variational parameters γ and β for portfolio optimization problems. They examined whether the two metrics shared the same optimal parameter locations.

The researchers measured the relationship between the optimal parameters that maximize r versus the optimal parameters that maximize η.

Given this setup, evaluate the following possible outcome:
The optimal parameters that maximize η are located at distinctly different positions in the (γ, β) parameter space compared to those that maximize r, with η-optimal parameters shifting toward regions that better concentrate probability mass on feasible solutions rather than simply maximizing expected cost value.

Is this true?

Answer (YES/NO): NO